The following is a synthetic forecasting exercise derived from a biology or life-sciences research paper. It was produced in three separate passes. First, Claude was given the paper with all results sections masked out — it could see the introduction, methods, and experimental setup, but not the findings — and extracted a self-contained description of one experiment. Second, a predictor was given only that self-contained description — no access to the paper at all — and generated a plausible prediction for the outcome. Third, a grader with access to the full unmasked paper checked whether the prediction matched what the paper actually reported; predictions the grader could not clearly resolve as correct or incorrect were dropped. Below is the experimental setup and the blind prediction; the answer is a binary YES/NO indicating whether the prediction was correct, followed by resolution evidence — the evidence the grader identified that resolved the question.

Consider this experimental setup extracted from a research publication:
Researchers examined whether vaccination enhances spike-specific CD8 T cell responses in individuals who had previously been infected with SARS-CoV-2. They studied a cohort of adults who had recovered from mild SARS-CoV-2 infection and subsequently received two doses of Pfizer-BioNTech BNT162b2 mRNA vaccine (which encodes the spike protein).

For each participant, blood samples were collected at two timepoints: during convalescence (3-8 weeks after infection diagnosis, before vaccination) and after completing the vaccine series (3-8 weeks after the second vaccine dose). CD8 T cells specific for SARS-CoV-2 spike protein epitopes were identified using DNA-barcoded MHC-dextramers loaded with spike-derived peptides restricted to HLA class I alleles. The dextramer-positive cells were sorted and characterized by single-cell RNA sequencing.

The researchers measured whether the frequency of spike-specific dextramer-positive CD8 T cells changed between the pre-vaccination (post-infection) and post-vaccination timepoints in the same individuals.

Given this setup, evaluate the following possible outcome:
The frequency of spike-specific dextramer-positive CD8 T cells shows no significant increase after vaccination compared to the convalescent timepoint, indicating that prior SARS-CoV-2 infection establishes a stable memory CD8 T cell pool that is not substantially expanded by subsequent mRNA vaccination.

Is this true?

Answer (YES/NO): NO